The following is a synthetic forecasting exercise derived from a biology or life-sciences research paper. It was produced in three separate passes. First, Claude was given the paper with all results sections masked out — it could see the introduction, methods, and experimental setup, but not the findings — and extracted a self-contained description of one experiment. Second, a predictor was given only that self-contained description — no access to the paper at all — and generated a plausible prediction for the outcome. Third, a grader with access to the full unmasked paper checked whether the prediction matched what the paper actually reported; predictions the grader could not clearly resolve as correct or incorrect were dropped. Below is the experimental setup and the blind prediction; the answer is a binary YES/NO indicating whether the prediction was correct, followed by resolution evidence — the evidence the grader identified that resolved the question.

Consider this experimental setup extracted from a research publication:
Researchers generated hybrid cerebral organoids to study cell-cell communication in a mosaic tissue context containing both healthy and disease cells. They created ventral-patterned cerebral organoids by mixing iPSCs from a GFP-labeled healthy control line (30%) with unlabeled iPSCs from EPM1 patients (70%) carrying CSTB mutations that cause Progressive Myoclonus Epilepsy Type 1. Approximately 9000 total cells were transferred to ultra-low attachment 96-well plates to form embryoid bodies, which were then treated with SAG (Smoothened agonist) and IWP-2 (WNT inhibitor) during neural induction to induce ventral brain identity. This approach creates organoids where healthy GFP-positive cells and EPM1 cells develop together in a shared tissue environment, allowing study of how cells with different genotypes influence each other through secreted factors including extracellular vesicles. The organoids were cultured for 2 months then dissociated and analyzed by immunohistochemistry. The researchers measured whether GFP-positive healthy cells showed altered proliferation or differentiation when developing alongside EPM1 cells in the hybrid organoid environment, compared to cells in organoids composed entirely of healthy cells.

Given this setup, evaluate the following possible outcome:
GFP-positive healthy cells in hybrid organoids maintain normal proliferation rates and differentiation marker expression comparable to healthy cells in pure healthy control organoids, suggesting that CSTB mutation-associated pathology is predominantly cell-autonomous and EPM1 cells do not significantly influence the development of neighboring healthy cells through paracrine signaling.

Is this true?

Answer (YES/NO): NO